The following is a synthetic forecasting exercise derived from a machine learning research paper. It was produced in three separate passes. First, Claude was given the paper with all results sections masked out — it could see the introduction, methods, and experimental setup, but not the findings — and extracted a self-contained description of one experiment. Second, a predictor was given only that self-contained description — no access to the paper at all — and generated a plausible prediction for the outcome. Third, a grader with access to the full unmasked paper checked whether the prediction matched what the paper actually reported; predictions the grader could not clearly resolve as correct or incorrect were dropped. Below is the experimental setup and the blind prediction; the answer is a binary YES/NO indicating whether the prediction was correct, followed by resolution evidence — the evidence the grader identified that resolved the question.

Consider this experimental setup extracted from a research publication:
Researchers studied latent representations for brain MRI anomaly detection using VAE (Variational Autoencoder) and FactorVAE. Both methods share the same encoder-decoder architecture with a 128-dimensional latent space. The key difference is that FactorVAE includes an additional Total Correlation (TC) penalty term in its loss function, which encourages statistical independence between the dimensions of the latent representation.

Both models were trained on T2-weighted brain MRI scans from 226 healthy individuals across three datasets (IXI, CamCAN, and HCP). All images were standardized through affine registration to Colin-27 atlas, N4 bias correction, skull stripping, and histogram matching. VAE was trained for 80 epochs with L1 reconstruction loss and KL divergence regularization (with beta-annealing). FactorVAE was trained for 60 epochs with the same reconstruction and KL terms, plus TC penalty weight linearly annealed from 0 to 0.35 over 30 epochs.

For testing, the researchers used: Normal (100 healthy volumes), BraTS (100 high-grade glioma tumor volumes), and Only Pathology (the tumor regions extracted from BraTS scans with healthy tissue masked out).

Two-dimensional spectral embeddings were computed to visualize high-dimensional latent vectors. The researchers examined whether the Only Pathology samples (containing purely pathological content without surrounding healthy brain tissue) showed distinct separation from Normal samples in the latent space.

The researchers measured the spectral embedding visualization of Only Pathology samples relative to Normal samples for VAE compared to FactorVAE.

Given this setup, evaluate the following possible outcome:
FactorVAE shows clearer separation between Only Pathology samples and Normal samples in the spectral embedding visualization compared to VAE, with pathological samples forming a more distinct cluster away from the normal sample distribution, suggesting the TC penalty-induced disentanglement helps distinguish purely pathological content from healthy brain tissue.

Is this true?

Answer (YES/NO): YES